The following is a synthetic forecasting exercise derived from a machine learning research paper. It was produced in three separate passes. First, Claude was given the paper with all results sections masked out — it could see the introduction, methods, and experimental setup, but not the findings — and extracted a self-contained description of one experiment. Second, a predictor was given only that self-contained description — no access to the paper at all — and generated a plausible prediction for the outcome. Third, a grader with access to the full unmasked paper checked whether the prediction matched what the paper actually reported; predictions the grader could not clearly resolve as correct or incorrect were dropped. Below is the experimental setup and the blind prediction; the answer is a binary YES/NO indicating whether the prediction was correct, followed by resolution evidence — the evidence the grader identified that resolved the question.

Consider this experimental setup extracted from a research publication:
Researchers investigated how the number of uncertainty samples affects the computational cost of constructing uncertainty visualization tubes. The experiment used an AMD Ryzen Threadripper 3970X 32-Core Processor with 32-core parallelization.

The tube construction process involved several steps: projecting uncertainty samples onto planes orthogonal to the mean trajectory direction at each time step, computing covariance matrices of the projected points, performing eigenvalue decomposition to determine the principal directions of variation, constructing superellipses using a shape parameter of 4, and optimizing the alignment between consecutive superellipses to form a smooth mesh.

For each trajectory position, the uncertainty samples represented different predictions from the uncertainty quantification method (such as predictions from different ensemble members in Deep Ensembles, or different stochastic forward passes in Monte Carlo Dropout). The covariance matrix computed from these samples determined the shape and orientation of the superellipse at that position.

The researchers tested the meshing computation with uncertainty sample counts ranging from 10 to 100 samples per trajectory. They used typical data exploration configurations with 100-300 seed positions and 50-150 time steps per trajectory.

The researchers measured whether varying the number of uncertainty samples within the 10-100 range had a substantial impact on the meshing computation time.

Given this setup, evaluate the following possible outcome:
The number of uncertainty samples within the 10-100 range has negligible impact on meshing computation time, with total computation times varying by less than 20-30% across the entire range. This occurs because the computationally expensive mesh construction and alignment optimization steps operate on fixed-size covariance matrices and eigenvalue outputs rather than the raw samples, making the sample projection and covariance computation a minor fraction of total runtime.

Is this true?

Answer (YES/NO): YES